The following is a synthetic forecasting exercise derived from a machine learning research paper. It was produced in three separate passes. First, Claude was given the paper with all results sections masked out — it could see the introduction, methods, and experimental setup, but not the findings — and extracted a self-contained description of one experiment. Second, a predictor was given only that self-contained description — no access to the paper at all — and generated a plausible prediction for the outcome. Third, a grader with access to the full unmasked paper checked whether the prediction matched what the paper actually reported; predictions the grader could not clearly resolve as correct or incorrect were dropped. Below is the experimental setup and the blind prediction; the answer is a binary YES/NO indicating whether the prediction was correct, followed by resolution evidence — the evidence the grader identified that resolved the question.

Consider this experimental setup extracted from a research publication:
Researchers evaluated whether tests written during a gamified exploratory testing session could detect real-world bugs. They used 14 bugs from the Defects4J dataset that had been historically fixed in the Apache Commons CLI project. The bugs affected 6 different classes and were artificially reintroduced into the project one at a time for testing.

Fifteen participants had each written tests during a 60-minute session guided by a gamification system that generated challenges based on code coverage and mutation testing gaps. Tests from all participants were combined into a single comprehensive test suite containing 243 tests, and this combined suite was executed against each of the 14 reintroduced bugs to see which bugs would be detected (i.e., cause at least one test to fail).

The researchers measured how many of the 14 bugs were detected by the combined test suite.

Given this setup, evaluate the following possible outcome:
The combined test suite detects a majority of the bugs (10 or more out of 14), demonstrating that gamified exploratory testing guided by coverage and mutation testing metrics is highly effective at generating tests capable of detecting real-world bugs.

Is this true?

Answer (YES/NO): YES